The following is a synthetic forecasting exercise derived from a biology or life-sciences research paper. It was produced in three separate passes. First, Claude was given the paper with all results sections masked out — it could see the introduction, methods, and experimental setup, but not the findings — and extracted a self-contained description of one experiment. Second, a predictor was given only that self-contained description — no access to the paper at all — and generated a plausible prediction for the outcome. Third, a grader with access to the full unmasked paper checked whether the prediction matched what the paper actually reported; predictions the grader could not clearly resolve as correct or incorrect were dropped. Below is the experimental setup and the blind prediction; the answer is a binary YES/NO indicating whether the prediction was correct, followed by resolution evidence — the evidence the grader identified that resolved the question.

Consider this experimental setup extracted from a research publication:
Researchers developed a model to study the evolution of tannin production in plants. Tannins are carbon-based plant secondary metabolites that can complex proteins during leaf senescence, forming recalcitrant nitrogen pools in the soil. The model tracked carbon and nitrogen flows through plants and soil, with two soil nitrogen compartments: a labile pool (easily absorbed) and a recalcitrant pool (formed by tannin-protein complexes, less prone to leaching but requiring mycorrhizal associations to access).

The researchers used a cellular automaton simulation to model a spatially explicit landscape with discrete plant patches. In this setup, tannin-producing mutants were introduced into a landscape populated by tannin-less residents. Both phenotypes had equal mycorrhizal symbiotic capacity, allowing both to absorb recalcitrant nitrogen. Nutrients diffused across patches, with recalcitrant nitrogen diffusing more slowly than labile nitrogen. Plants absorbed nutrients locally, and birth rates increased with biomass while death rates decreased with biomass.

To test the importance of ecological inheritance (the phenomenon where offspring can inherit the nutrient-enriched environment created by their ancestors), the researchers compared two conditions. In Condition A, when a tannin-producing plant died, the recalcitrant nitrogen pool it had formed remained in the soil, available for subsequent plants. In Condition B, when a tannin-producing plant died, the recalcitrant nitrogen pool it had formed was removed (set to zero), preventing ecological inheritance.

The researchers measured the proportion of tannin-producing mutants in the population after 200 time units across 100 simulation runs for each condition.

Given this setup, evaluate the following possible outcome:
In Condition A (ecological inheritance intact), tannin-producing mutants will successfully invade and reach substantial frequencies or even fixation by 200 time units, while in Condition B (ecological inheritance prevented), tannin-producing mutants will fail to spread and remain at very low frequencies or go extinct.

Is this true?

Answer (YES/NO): NO